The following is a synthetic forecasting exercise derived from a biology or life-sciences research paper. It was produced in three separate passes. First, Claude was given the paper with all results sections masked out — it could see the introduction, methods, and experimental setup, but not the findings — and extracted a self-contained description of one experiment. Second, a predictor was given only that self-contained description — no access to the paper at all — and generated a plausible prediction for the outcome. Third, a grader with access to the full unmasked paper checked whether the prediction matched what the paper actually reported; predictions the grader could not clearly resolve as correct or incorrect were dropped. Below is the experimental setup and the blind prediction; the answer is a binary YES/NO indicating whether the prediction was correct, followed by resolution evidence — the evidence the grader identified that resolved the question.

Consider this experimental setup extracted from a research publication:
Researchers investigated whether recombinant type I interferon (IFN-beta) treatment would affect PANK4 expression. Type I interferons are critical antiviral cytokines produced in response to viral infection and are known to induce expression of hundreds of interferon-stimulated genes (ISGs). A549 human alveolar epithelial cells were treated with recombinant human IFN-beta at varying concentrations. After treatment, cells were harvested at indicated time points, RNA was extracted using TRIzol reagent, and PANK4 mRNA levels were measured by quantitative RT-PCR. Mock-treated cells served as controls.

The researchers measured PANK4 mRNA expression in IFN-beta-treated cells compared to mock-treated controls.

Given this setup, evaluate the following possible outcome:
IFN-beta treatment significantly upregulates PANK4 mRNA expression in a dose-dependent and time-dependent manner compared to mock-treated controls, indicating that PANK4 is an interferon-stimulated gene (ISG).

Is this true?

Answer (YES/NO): NO